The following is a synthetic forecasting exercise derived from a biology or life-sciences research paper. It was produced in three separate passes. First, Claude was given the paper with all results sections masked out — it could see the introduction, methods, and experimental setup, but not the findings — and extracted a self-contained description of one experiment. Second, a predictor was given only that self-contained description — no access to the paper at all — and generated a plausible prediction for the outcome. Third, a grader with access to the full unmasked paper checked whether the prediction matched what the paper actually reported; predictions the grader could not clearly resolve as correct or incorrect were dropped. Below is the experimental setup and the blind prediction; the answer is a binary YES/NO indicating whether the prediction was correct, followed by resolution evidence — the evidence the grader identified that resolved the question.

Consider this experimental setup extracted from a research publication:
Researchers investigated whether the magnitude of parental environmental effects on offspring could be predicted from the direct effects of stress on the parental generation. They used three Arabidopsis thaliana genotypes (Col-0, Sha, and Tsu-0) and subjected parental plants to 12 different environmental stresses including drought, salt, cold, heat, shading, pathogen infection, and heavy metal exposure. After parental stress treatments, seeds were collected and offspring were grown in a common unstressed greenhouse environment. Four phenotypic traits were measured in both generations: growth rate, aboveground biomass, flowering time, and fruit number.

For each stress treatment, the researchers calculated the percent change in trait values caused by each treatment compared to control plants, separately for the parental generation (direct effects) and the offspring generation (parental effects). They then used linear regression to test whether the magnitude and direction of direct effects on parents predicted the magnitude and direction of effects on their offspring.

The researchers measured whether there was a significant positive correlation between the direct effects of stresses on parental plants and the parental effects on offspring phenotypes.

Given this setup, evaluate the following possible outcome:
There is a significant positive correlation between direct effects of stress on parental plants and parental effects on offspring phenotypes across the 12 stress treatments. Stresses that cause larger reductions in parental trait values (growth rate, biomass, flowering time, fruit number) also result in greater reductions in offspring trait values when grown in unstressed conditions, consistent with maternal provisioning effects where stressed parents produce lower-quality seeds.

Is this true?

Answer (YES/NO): NO